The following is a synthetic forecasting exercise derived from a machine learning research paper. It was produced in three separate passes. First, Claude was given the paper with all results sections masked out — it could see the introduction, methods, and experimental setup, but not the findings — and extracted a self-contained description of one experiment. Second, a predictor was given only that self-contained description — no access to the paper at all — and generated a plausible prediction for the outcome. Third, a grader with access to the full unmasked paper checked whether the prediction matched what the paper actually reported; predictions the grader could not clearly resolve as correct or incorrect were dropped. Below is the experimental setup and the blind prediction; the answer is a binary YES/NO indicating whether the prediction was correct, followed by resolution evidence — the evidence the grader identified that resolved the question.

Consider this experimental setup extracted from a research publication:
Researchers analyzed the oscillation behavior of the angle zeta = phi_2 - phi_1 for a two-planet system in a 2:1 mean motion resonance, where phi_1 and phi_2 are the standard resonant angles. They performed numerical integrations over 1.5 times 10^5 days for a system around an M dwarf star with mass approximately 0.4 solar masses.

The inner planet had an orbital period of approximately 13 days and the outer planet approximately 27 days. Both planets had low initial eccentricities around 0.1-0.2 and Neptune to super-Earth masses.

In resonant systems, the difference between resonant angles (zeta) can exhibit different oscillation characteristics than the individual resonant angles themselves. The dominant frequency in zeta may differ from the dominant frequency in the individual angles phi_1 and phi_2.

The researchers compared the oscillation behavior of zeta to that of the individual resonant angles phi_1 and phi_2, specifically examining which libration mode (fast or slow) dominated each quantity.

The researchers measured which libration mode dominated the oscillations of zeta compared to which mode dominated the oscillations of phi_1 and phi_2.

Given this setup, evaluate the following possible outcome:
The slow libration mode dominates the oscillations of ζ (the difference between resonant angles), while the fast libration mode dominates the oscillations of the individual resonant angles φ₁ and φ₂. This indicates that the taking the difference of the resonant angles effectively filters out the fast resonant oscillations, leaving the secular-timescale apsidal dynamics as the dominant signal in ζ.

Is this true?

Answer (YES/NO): YES